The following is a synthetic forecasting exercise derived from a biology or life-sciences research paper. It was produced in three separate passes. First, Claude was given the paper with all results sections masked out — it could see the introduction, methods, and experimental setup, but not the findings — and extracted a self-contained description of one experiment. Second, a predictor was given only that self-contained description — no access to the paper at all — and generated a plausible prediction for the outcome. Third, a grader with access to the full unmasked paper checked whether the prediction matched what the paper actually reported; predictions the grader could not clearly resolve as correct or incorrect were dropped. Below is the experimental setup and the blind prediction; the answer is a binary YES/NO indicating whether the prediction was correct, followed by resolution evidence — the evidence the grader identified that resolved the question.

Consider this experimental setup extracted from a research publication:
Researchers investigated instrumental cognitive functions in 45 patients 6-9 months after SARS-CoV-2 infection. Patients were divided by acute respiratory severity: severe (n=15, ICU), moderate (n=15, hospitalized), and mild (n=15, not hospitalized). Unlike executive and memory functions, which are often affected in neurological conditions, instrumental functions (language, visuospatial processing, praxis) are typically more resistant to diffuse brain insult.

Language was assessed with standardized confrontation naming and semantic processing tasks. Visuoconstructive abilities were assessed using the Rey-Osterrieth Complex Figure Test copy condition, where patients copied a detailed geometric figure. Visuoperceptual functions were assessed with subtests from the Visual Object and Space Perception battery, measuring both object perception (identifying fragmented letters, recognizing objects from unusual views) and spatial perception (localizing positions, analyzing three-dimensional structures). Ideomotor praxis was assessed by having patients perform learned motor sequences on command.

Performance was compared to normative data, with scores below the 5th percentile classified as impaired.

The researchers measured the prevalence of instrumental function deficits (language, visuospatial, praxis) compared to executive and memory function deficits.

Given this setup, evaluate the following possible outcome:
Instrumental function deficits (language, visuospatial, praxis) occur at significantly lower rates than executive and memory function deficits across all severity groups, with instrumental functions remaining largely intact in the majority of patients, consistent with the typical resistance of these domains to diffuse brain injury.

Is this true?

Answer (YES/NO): NO